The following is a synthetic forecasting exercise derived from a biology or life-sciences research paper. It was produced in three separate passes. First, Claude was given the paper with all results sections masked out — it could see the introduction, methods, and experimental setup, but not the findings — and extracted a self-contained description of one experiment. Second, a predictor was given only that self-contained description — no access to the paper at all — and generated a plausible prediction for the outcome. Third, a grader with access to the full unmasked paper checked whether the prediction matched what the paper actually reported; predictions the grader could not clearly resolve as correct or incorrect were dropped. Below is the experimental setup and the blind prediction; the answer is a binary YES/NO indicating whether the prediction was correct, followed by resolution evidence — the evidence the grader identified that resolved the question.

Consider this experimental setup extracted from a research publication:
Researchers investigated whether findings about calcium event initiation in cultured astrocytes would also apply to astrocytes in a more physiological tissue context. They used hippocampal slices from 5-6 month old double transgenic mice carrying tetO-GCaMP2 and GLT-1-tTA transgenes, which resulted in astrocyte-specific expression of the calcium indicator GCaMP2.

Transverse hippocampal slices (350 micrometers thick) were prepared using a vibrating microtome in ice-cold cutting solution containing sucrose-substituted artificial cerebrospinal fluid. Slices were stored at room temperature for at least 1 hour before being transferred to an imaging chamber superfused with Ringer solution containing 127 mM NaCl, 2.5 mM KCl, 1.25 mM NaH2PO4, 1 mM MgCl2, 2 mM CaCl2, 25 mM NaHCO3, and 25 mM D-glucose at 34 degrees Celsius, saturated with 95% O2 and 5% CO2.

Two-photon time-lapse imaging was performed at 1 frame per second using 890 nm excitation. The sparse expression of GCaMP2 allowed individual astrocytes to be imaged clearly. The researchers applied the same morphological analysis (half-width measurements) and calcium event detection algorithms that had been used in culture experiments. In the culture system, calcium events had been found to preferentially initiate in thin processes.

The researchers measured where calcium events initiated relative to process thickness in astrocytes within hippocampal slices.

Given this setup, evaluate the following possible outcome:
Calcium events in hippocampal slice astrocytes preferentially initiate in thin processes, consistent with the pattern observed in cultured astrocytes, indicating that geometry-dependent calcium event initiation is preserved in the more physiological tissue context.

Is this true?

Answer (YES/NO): YES